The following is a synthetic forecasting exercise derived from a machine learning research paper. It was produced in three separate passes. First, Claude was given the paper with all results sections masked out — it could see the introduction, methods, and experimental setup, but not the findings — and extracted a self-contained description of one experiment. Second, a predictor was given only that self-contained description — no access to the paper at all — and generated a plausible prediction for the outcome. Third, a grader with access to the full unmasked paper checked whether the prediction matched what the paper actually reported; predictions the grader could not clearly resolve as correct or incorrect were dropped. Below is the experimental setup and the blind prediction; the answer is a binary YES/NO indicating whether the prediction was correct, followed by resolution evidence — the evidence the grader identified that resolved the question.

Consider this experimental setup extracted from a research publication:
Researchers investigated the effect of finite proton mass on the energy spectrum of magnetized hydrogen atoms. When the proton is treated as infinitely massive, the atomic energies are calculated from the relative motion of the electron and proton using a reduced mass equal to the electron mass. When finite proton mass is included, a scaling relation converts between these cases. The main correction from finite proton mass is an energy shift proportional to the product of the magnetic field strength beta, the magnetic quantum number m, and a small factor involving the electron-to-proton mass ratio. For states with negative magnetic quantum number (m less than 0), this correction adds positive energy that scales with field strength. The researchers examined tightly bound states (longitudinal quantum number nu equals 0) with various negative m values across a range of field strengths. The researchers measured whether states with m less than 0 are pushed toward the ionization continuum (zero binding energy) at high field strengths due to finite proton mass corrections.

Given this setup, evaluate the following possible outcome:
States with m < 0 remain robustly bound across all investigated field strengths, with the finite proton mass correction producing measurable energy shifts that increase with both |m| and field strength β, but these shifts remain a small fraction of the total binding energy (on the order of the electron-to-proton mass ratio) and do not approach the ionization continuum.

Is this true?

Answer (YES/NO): NO